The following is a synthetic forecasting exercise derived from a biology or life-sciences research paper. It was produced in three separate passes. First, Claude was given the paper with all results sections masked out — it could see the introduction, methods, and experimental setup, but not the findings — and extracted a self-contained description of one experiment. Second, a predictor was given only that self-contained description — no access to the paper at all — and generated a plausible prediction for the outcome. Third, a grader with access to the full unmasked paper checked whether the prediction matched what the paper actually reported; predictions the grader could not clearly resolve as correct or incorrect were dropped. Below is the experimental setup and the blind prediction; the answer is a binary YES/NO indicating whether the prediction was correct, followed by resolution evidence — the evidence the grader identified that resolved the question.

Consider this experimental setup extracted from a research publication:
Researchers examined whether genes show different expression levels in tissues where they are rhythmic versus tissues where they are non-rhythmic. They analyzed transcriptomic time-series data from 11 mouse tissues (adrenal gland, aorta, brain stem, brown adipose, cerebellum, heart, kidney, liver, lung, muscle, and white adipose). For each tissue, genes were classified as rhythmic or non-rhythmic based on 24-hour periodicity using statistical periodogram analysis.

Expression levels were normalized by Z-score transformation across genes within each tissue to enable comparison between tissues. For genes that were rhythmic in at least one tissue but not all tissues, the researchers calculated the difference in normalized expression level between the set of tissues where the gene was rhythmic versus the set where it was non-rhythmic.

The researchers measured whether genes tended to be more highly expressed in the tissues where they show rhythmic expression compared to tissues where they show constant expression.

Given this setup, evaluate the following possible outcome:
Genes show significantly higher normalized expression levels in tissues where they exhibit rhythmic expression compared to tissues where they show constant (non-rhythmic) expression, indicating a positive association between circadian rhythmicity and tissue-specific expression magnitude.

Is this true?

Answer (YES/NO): YES